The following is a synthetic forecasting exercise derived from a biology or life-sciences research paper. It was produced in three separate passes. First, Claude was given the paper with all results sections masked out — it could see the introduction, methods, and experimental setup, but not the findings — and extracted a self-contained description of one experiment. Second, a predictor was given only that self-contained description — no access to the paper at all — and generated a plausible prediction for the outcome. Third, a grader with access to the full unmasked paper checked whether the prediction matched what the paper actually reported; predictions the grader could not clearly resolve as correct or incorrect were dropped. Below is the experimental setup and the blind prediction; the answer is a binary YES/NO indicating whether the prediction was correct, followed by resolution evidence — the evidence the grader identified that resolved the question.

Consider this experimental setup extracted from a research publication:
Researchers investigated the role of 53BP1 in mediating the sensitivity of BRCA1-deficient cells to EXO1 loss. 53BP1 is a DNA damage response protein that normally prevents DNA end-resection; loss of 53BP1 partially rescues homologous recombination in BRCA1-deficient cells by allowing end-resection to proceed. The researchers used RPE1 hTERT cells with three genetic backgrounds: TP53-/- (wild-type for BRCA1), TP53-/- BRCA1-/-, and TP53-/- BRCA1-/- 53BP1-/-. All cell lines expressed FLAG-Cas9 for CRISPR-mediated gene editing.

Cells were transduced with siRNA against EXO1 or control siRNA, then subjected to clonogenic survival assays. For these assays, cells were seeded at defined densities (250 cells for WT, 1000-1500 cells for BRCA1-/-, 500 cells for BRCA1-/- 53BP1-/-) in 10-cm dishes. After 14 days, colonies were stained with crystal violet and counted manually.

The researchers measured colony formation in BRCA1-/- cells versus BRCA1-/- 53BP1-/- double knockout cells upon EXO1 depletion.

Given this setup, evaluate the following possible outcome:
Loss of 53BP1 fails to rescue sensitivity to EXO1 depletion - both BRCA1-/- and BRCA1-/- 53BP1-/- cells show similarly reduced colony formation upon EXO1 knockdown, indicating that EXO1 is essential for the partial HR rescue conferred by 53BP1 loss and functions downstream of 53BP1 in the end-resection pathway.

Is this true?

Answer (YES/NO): NO